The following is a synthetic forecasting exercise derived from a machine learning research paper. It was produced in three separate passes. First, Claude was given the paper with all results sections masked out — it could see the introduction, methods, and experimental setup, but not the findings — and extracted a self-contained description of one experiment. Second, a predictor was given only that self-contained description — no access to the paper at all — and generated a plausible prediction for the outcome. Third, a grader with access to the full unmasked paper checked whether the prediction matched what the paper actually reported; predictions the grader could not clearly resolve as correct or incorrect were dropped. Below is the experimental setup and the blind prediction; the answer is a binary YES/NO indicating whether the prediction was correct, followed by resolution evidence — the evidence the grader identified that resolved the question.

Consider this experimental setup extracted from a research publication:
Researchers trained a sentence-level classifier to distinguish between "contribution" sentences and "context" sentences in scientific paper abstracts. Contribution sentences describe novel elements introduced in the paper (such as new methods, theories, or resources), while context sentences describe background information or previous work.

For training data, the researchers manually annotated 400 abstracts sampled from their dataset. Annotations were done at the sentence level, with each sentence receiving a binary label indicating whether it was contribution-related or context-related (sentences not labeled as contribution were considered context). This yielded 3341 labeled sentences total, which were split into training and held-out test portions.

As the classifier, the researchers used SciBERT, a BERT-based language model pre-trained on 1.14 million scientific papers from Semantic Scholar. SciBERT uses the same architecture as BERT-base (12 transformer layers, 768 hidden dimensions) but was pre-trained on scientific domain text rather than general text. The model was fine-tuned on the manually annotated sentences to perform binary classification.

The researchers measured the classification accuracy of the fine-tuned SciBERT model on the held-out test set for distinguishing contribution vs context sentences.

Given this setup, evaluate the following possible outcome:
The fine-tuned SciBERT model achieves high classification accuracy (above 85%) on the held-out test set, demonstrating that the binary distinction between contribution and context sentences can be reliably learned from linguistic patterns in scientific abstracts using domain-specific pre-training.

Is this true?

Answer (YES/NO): YES